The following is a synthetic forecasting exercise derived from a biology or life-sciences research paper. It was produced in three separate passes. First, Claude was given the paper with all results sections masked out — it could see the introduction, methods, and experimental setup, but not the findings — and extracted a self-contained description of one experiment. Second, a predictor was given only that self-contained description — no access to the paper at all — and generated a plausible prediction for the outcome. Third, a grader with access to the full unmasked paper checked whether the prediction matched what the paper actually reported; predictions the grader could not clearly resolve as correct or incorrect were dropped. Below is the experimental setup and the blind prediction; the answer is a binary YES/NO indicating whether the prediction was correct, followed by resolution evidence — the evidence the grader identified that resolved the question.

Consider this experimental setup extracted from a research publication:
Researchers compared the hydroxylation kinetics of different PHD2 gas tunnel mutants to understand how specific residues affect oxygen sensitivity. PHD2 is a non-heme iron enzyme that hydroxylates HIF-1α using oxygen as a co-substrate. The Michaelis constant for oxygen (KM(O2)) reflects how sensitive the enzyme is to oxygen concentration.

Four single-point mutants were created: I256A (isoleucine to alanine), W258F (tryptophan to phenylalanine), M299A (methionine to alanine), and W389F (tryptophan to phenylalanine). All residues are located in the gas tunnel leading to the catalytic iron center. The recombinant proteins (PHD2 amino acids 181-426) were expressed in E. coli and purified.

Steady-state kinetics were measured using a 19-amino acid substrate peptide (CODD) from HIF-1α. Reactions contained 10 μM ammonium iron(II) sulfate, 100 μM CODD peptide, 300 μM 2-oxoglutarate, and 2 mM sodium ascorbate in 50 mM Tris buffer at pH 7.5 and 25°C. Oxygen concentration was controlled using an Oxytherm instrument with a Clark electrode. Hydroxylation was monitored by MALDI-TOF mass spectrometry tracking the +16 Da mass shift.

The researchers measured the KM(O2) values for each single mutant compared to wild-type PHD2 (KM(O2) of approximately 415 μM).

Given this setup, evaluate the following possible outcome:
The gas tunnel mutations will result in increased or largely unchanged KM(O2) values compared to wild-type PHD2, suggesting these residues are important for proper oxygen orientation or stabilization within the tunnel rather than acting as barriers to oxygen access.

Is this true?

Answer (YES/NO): NO